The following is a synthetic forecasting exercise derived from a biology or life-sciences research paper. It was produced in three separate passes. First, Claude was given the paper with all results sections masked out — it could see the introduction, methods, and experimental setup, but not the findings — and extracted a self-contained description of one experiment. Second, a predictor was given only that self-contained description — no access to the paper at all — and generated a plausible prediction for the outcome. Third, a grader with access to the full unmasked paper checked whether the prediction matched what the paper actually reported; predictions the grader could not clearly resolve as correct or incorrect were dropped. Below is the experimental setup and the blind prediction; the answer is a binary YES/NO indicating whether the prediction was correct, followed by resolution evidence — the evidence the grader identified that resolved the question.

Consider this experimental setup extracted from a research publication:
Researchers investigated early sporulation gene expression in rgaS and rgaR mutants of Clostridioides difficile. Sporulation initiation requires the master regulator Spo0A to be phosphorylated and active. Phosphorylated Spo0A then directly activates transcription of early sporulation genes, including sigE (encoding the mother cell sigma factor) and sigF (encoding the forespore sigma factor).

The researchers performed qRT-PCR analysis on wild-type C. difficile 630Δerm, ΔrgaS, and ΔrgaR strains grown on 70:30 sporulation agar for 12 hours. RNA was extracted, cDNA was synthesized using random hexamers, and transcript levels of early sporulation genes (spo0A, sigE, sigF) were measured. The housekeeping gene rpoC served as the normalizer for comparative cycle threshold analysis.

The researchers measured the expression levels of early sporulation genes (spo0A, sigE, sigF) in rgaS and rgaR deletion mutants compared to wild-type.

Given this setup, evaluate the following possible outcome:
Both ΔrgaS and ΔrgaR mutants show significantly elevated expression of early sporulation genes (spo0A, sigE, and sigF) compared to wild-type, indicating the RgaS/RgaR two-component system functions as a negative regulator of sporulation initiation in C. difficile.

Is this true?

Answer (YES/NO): NO